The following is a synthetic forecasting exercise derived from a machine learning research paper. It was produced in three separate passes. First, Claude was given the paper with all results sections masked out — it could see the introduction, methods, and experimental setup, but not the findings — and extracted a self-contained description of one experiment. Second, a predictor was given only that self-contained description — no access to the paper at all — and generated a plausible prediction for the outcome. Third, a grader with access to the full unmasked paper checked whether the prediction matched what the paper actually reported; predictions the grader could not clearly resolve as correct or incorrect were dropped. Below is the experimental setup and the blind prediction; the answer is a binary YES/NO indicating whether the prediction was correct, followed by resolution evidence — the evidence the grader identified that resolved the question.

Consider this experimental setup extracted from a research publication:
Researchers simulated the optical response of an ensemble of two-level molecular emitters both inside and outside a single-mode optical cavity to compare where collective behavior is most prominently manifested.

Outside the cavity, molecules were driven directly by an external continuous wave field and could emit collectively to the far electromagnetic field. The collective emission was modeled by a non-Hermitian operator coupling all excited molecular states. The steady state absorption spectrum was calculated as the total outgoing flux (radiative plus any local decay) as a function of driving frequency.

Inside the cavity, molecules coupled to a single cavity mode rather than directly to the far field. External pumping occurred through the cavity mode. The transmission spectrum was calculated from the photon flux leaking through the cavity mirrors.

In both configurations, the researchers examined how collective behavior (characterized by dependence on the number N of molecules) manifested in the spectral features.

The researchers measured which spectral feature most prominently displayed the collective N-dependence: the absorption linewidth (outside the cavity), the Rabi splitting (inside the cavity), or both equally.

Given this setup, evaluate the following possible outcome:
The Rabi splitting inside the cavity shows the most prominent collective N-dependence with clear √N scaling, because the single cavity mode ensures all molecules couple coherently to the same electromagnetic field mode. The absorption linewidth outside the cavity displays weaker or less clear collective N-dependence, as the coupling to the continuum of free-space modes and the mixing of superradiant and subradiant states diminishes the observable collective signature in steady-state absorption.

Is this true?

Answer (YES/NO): NO